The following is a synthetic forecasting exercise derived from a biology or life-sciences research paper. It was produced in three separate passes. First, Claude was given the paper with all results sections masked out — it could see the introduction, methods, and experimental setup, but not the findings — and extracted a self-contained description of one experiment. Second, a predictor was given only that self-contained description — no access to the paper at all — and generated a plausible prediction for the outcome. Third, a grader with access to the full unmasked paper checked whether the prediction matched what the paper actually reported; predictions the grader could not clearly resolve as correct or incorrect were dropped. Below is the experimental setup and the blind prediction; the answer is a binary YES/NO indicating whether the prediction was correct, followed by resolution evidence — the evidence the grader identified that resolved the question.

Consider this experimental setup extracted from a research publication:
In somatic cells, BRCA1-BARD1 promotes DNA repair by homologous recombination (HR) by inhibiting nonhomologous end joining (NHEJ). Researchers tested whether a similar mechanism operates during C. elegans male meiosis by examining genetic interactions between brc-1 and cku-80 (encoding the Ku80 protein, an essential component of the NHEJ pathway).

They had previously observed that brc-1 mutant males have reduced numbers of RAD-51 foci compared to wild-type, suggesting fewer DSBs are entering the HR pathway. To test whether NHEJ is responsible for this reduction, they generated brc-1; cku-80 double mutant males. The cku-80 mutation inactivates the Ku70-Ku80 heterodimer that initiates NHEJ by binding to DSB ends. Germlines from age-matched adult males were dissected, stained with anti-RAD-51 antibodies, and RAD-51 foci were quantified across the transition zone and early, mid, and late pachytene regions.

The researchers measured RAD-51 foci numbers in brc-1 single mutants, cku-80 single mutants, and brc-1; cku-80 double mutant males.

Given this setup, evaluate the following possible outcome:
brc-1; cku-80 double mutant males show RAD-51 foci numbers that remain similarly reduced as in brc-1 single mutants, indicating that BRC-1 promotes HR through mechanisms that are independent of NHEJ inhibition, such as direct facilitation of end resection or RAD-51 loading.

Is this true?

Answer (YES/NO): NO